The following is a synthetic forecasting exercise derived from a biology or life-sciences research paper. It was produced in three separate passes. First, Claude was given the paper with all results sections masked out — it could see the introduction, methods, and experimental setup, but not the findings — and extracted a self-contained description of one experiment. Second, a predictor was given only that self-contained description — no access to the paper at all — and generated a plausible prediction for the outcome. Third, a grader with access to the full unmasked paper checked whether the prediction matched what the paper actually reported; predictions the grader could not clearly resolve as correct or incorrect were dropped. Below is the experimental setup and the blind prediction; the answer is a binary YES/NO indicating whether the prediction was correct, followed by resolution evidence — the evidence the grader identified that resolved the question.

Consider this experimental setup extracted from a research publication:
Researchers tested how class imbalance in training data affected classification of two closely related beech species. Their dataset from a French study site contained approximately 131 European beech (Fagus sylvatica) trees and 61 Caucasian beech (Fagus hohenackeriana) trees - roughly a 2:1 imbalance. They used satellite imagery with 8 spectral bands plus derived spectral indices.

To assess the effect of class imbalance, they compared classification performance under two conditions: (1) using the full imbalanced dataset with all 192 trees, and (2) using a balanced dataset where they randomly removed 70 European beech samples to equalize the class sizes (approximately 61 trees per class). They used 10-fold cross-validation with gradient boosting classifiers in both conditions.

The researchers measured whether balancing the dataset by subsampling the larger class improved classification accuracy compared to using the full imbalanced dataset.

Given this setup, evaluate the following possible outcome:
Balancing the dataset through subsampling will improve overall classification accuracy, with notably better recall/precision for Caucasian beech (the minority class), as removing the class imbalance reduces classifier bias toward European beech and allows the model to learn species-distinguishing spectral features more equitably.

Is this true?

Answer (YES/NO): NO